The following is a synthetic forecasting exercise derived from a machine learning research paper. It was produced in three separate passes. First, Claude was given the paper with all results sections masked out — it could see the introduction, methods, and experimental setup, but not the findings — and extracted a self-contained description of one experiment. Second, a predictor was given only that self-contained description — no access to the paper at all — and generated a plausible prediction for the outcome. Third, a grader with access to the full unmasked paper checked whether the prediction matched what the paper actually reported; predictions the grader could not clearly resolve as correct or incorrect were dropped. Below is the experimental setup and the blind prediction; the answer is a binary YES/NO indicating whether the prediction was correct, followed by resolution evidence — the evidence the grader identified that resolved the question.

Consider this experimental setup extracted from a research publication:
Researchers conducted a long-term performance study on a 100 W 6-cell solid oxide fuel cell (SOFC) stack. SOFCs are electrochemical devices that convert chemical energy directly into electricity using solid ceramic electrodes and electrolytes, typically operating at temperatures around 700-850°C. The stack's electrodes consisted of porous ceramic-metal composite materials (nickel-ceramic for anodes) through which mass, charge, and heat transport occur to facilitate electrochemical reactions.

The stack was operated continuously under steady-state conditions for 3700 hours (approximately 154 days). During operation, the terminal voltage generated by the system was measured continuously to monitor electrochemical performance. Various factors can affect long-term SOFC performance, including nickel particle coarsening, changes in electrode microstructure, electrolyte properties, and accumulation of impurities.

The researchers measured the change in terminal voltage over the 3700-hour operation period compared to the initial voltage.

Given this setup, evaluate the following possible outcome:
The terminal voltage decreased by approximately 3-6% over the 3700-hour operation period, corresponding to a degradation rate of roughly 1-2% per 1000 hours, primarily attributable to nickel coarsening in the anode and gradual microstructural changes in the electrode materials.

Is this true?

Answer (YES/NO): NO